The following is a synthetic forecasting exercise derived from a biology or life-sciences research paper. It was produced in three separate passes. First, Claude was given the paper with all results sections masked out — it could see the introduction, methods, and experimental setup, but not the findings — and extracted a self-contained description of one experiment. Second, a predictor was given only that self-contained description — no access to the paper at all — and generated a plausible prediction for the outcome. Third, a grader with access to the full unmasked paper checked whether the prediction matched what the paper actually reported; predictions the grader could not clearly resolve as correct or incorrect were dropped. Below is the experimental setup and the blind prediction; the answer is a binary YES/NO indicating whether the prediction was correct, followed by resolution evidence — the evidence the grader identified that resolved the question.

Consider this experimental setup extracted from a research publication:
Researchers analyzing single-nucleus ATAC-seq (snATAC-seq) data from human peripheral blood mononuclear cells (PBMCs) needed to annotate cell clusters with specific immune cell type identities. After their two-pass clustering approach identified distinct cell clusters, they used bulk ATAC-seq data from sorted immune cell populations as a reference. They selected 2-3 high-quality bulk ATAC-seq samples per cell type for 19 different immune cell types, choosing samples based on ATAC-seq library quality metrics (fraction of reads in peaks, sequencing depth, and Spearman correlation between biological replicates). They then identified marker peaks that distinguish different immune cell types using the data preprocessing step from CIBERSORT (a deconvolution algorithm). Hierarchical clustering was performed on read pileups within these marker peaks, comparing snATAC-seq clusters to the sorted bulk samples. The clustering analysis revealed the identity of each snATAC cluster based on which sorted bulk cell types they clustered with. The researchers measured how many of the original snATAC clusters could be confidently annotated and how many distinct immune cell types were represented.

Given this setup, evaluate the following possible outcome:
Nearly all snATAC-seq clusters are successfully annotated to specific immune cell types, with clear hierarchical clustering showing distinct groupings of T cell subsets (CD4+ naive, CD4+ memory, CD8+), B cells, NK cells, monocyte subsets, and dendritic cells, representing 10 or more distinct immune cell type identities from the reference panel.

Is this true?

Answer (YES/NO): NO